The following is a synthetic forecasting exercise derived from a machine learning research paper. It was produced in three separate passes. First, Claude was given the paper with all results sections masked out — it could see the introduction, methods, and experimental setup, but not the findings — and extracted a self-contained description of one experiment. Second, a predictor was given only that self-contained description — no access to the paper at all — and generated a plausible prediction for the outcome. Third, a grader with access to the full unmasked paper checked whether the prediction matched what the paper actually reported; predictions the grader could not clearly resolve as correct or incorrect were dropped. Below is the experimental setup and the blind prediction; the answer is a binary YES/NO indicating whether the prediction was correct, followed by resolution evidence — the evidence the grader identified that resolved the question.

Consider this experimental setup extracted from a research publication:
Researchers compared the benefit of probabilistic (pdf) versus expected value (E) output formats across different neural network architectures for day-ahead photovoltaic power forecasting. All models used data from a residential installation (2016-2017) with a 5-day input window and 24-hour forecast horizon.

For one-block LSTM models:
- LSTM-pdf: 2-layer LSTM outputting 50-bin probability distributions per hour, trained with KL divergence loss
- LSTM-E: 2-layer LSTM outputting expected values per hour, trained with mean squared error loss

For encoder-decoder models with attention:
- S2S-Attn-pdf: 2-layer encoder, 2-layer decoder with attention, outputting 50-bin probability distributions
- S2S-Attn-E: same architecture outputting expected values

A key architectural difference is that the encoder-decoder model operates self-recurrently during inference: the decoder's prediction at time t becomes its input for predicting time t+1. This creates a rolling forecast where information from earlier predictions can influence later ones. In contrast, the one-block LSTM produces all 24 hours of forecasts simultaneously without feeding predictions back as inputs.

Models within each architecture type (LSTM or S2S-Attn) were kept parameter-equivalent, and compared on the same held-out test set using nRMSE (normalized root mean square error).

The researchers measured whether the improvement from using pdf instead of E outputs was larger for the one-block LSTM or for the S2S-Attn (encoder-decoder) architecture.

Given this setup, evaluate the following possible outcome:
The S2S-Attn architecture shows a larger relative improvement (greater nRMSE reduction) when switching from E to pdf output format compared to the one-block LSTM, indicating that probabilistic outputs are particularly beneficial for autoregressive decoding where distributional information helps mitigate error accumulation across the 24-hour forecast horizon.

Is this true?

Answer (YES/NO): YES